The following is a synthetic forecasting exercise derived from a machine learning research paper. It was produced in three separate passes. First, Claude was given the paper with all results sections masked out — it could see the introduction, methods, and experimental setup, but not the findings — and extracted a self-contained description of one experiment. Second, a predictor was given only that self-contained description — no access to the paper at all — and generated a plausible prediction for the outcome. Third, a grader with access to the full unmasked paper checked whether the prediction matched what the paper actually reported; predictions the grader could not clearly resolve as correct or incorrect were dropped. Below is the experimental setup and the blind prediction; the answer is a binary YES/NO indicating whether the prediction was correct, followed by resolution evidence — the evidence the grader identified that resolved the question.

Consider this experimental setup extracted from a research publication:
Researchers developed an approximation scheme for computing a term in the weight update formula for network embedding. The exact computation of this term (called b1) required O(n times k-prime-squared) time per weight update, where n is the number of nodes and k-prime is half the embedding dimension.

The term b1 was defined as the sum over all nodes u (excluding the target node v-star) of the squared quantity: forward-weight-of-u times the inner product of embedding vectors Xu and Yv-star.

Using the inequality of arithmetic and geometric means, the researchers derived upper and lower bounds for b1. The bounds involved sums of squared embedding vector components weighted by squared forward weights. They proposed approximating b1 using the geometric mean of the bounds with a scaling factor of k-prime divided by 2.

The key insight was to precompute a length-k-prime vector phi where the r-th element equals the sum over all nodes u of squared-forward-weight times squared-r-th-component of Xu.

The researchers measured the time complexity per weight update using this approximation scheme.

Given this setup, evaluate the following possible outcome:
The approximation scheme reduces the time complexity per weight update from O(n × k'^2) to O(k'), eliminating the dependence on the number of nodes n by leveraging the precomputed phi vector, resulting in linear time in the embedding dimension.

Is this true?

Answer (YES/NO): YES